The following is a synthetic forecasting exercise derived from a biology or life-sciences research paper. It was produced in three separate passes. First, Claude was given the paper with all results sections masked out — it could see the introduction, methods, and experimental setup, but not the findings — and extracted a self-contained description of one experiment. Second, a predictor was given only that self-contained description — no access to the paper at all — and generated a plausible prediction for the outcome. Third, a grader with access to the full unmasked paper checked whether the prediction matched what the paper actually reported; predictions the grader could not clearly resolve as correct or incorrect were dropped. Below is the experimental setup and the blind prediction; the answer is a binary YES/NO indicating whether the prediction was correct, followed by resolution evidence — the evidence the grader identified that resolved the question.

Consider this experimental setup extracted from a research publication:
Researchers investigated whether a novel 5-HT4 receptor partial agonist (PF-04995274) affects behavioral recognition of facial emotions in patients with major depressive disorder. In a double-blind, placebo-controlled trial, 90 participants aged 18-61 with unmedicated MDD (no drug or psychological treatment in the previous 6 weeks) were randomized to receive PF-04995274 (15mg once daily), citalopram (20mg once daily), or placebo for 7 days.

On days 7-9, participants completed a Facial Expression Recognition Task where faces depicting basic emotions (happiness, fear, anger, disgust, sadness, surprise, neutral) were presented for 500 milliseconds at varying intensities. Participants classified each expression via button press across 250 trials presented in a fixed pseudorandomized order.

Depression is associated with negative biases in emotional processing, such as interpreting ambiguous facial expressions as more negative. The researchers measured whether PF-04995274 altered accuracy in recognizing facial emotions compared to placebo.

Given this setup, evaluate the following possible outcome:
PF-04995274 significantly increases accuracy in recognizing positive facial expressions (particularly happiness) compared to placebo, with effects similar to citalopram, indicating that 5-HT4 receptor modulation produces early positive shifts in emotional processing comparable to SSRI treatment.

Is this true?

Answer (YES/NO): NO